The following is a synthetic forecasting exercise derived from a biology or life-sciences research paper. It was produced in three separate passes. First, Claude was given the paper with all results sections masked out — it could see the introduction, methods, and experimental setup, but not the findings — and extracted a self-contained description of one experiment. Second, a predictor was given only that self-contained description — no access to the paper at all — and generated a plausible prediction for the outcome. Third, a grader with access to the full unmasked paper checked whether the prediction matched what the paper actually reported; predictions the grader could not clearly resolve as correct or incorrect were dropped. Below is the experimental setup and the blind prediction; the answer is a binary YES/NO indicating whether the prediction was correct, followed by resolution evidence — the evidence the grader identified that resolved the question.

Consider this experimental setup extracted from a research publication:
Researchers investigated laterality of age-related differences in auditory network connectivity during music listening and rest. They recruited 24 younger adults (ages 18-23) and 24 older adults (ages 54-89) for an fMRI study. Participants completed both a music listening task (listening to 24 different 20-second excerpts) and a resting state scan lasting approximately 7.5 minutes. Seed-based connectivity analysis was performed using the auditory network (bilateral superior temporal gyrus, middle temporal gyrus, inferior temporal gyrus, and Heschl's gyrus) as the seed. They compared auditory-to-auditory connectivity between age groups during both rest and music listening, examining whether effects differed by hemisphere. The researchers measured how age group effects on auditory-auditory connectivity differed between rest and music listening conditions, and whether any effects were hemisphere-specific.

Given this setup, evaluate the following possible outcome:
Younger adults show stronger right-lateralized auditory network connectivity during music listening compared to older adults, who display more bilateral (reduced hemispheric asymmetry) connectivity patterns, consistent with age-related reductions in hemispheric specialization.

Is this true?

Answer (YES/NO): NO